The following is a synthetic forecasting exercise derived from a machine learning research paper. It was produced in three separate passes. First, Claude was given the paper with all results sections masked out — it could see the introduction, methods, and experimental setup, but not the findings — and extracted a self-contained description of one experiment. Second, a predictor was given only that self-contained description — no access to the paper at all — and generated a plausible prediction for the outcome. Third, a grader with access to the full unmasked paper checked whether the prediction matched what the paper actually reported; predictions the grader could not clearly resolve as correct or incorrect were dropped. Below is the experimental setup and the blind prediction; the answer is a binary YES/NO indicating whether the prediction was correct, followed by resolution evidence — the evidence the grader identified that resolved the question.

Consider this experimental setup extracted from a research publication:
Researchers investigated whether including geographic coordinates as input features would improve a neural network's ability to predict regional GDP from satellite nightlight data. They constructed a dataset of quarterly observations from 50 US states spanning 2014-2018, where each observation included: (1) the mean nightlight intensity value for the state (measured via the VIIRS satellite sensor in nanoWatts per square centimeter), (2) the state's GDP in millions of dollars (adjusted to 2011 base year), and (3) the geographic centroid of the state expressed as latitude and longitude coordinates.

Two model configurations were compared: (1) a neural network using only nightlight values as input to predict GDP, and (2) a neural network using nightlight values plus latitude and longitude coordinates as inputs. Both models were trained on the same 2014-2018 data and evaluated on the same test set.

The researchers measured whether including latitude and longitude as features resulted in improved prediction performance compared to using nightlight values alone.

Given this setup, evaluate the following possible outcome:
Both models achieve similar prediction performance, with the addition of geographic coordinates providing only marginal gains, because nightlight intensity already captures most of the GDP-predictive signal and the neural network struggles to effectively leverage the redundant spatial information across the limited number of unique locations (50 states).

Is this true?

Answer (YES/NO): NO